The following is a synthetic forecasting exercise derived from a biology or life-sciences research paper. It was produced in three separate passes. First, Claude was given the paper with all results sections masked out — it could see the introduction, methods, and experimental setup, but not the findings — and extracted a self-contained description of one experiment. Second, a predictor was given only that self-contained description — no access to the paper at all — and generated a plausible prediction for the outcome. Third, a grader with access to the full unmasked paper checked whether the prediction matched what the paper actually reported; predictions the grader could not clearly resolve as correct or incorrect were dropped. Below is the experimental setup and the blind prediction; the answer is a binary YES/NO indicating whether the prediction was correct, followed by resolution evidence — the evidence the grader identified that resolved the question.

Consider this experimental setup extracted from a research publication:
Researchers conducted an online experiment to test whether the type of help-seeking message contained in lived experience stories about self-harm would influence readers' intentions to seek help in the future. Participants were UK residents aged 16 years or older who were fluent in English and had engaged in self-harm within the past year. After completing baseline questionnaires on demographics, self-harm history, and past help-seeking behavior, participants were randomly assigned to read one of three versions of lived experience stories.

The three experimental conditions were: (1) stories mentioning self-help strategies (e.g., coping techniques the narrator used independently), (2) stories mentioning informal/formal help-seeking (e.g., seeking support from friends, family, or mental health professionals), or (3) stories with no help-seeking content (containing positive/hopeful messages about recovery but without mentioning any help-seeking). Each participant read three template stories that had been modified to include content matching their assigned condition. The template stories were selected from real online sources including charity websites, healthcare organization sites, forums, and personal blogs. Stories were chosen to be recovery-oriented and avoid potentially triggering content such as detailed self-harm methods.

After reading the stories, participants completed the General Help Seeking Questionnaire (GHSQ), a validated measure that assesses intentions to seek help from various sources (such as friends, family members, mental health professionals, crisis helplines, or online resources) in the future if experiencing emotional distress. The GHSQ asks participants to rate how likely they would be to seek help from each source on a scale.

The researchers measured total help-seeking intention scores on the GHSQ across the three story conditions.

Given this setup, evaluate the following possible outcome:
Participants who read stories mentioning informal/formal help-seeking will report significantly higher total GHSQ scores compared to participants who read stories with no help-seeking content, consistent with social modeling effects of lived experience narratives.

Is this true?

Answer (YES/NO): NO